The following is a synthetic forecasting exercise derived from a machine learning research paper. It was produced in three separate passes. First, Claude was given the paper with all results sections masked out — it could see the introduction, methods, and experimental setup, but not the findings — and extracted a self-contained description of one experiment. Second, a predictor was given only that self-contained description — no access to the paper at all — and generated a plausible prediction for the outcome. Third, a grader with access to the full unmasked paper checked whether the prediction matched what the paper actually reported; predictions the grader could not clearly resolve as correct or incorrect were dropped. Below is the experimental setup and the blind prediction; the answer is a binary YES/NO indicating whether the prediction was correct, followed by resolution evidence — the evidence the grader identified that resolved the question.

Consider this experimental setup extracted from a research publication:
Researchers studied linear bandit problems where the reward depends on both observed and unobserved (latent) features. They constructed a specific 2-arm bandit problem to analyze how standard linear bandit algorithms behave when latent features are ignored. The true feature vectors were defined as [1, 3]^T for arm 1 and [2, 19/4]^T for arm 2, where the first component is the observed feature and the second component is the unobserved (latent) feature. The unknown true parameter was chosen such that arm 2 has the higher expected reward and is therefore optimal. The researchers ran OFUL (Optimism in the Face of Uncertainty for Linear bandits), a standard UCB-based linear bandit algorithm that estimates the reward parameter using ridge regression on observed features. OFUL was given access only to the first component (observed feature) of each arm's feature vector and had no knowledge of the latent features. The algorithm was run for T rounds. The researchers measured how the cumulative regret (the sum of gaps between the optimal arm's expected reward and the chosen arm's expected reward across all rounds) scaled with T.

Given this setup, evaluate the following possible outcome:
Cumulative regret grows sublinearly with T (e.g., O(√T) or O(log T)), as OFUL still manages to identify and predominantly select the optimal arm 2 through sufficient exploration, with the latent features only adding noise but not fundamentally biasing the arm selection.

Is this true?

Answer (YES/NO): NO